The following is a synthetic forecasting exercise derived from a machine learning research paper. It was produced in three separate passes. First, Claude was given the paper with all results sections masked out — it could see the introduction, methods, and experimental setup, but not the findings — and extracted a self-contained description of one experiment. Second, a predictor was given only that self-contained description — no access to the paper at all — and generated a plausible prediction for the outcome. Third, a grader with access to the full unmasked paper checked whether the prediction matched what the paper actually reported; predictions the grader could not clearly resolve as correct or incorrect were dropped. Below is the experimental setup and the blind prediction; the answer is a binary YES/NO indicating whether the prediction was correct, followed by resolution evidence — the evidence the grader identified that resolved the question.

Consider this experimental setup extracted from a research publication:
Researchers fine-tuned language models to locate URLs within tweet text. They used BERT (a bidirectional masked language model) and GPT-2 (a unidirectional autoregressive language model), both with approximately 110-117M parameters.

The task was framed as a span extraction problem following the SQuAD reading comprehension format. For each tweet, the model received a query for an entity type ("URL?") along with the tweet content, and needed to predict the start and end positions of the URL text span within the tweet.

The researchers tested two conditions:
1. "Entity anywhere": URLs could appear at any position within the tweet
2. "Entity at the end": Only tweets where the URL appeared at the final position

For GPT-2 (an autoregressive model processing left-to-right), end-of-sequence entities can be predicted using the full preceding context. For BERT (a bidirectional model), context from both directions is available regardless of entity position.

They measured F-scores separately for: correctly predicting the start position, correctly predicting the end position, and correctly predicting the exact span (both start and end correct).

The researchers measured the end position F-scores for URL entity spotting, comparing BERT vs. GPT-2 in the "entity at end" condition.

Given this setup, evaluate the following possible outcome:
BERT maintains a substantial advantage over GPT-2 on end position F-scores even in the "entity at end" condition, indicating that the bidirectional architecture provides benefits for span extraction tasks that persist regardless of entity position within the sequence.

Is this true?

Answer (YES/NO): NO